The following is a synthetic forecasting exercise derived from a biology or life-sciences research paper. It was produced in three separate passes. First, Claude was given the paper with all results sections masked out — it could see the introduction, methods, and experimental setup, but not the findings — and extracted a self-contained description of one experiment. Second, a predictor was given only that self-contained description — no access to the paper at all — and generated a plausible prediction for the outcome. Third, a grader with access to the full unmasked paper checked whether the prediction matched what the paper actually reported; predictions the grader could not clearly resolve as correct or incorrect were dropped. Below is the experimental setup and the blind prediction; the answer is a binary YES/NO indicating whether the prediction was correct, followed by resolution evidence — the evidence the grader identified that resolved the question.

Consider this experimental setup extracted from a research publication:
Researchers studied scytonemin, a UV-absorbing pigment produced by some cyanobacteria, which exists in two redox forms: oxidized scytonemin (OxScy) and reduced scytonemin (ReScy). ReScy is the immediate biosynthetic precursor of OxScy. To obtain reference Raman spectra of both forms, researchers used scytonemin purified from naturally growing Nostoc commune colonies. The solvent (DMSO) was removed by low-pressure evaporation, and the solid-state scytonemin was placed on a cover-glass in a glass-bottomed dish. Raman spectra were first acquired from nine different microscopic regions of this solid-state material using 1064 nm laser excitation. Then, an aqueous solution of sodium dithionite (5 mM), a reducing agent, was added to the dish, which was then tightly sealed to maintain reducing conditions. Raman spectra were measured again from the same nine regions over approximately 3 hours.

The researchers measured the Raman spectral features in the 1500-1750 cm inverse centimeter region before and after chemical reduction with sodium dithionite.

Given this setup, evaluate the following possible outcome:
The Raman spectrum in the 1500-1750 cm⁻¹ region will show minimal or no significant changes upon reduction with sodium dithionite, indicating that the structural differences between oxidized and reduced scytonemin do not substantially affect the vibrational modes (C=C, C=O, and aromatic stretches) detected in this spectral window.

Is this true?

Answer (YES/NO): NO